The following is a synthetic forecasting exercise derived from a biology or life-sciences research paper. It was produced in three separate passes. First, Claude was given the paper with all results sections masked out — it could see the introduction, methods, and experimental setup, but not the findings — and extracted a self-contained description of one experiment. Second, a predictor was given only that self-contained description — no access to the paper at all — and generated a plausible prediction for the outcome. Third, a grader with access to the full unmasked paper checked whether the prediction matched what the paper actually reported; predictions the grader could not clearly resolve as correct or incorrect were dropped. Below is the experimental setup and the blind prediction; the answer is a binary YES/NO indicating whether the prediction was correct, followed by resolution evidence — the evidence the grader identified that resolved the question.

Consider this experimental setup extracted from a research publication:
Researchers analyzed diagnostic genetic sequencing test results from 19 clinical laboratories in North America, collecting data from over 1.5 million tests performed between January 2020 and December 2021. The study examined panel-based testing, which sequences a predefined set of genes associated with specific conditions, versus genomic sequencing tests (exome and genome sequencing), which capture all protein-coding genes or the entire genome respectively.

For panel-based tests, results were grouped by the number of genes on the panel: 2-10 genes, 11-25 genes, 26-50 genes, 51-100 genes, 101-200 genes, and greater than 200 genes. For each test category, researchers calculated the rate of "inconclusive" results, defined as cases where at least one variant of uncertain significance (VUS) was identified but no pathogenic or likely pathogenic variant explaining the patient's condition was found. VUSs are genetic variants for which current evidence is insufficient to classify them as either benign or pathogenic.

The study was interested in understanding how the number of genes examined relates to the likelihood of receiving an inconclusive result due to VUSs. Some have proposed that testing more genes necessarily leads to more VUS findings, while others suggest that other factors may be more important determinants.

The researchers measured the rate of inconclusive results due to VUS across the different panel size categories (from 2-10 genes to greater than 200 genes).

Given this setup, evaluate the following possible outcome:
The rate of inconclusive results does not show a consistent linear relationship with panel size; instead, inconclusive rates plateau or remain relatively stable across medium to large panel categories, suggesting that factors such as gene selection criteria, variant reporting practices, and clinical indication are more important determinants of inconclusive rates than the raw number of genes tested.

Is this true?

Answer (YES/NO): NO